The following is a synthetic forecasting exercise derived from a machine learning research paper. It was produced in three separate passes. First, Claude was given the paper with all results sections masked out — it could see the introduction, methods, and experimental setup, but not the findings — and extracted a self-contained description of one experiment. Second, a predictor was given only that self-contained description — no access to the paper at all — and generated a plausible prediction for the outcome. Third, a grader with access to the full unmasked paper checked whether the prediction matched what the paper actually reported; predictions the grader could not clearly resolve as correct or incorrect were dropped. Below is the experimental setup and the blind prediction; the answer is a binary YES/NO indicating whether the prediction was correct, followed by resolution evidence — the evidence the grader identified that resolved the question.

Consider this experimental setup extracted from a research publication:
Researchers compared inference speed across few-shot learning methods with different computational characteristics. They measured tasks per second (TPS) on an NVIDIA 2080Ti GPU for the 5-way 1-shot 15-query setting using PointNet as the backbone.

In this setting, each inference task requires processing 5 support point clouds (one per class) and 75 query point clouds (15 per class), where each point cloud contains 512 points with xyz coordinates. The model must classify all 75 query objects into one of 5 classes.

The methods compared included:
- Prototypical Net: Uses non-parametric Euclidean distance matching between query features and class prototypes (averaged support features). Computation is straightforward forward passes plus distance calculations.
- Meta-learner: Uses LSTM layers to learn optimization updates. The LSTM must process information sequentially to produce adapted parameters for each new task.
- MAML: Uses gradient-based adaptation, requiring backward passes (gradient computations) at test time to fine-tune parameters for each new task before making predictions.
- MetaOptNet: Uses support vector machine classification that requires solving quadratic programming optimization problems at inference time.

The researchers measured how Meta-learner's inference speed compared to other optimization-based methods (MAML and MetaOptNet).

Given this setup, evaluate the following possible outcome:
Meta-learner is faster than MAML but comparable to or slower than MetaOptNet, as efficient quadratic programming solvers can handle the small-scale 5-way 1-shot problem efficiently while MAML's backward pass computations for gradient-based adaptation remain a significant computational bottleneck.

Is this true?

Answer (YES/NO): NO